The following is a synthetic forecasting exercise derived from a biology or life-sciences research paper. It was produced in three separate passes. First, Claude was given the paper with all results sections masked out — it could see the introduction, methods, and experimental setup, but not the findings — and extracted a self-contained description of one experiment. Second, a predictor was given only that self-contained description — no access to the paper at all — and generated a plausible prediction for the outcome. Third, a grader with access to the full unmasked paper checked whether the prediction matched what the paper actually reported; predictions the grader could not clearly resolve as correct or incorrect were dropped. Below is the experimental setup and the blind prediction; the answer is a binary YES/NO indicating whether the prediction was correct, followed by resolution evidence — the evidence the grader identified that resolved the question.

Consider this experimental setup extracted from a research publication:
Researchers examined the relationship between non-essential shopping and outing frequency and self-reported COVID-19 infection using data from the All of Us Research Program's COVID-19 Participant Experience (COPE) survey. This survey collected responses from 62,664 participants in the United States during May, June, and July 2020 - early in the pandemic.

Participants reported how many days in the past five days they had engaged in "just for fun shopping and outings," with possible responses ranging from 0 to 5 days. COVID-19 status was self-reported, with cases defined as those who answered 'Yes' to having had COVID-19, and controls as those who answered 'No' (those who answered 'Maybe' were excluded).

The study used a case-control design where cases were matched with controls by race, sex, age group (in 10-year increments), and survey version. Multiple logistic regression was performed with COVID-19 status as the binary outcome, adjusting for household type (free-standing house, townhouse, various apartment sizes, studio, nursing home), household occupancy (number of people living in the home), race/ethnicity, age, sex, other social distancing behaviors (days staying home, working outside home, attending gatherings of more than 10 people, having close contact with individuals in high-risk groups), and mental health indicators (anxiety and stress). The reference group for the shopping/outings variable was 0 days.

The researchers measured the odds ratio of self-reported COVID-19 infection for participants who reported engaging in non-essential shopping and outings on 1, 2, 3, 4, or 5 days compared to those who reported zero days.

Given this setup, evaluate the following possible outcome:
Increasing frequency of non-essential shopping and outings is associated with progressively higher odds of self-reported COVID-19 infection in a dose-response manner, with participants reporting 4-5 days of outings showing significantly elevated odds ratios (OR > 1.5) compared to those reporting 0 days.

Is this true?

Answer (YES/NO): NO